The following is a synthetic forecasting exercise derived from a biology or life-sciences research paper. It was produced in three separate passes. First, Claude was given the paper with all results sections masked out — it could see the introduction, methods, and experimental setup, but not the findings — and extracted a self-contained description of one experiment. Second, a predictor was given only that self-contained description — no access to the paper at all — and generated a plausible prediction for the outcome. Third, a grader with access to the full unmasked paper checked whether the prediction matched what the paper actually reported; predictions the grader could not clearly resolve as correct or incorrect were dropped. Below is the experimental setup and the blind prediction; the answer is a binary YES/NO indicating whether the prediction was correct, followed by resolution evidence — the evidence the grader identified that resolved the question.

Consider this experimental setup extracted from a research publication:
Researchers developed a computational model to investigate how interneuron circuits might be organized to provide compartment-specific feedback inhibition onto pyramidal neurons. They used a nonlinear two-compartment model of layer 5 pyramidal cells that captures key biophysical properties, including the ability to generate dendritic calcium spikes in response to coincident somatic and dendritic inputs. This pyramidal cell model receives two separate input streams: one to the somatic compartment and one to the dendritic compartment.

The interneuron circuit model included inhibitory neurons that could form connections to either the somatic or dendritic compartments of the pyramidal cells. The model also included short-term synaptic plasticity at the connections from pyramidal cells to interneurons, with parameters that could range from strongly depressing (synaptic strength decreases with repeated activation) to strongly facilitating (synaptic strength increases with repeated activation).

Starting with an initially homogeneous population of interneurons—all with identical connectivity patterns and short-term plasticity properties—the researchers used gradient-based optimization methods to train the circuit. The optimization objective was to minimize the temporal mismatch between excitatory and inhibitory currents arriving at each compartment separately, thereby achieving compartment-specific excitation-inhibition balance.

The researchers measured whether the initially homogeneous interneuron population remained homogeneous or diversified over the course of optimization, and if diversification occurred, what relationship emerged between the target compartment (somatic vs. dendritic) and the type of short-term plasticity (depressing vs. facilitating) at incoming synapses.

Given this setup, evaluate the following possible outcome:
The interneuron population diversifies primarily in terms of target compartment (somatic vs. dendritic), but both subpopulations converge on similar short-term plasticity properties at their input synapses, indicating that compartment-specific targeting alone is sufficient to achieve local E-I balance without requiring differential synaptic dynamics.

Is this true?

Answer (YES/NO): NO